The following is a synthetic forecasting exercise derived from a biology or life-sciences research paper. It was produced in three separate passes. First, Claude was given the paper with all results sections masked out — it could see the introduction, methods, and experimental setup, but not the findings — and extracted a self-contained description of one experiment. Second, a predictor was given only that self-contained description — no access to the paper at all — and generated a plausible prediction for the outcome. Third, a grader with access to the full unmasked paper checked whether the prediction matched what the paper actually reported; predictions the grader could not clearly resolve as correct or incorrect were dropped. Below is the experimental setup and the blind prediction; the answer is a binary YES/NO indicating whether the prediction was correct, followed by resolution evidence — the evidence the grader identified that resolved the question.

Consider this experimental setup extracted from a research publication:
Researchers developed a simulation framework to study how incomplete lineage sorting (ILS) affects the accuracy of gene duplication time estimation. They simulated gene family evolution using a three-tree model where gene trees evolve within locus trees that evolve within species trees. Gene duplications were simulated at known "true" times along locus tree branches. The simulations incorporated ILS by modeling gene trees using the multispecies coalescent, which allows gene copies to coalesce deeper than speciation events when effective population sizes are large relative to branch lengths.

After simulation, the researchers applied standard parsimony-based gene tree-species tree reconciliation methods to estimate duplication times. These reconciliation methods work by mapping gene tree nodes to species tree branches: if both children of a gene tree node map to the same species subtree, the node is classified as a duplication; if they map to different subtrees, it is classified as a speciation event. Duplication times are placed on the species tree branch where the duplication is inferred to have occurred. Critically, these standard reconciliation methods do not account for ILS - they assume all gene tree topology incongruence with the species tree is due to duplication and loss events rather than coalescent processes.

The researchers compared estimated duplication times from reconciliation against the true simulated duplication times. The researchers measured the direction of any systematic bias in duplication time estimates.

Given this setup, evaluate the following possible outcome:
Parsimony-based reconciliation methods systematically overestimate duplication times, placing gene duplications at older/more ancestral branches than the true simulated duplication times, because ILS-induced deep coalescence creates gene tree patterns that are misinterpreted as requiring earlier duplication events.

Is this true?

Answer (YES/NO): YES